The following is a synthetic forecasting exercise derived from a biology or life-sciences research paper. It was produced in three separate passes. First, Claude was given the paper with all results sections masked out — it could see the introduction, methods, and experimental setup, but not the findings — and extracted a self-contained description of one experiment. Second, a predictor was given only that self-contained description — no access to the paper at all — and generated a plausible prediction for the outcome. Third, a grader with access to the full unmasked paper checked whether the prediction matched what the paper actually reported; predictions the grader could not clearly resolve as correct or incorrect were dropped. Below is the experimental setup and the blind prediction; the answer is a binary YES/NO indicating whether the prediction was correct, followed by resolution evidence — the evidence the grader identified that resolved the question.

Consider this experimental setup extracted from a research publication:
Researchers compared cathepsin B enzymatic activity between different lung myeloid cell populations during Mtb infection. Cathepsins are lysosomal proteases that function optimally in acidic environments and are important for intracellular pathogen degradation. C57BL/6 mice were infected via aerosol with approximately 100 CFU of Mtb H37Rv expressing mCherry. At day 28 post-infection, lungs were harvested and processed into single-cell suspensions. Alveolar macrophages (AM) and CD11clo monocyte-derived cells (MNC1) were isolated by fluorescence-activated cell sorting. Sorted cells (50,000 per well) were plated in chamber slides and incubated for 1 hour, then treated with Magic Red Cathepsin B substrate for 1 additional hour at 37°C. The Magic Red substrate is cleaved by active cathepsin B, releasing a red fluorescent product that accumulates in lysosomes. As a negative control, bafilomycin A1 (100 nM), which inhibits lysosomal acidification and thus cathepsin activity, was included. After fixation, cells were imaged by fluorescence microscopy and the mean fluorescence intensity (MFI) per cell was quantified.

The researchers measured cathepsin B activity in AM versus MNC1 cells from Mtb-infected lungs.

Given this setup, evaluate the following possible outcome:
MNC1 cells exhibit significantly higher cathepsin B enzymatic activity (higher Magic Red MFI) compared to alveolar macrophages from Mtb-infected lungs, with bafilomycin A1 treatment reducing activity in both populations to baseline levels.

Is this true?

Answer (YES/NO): NO